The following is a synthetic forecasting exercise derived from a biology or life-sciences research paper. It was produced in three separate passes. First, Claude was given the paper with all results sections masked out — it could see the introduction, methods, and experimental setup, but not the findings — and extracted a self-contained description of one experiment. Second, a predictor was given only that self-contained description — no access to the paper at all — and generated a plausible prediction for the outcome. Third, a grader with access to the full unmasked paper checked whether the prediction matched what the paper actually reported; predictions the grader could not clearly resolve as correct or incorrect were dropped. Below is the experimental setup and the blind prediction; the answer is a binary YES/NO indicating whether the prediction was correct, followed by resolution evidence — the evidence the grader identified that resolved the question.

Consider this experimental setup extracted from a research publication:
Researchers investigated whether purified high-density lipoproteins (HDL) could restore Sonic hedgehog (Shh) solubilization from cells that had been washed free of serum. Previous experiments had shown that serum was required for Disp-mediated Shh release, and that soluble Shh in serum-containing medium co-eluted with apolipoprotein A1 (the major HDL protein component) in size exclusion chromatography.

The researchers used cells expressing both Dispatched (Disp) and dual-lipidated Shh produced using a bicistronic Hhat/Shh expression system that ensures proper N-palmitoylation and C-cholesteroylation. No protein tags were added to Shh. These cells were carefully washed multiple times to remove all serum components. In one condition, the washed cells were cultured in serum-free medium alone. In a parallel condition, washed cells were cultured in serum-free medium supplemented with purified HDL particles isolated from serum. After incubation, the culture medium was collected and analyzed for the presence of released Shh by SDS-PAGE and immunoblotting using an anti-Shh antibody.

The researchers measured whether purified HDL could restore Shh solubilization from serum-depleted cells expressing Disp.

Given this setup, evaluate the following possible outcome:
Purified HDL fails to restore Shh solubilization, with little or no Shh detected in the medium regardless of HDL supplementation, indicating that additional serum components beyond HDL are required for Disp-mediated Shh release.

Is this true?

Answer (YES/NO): NO